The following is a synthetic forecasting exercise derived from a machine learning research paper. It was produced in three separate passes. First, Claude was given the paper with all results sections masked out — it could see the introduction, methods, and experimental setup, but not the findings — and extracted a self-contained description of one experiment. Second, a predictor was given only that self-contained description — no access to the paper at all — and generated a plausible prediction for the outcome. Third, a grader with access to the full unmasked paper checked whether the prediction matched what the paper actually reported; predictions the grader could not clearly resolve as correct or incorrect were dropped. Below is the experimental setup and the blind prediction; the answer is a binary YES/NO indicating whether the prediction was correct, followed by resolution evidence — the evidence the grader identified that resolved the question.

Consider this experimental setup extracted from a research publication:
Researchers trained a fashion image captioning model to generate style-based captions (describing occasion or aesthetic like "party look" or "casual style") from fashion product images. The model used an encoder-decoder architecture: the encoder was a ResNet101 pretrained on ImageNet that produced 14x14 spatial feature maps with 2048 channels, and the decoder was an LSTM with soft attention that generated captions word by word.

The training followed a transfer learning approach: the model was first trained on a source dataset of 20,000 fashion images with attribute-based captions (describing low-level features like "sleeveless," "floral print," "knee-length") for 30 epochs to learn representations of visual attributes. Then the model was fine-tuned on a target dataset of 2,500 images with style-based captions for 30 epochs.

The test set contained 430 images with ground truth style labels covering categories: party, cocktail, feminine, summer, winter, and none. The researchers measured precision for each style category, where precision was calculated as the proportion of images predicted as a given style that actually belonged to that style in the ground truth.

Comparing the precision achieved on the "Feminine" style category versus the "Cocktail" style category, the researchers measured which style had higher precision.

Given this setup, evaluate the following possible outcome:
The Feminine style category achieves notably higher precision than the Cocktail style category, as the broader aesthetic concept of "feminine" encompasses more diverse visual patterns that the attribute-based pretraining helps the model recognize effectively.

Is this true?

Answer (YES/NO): NO